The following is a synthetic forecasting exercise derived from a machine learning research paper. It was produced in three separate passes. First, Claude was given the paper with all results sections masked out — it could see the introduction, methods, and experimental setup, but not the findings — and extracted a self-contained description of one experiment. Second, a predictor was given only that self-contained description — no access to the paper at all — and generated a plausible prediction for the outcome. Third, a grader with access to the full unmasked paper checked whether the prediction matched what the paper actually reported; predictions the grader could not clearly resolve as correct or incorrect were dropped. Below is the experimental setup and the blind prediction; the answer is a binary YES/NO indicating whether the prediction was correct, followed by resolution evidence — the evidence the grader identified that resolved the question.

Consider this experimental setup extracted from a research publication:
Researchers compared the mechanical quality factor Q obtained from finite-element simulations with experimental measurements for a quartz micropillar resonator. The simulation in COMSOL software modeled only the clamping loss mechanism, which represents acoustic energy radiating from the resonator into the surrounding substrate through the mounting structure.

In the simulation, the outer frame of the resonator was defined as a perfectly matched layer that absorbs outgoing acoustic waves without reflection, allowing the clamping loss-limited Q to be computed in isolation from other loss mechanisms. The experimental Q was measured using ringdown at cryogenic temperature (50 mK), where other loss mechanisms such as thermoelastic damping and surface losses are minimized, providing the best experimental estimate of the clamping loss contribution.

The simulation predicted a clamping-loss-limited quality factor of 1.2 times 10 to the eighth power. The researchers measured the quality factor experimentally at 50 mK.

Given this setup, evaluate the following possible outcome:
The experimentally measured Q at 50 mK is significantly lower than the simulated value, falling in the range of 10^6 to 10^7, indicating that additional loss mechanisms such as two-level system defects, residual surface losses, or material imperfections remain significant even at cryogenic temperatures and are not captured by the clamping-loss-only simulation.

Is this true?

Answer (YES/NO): NO